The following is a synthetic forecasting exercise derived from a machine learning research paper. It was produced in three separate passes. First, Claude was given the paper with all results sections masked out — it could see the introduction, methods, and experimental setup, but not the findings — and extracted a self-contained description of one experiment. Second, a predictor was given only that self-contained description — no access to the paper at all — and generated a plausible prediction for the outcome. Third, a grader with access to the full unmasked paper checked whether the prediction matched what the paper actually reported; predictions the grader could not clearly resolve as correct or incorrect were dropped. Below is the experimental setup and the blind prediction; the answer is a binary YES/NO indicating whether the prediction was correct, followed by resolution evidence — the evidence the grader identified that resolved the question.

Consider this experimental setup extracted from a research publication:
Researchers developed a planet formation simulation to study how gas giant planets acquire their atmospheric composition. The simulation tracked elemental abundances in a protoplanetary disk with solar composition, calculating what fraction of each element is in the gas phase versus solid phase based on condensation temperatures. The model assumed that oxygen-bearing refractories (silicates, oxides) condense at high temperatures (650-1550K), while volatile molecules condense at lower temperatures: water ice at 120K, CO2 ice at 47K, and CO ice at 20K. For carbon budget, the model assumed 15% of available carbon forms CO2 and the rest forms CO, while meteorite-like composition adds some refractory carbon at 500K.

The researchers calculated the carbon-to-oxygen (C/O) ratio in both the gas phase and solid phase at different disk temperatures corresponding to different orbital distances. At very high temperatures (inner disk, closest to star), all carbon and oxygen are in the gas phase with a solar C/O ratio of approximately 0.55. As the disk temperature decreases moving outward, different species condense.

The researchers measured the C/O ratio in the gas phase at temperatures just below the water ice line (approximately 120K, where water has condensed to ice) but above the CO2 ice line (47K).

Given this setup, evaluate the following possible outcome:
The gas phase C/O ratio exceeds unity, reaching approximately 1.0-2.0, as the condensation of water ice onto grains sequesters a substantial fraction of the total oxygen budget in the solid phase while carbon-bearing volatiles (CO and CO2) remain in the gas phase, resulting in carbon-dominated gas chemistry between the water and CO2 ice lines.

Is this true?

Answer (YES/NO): NO